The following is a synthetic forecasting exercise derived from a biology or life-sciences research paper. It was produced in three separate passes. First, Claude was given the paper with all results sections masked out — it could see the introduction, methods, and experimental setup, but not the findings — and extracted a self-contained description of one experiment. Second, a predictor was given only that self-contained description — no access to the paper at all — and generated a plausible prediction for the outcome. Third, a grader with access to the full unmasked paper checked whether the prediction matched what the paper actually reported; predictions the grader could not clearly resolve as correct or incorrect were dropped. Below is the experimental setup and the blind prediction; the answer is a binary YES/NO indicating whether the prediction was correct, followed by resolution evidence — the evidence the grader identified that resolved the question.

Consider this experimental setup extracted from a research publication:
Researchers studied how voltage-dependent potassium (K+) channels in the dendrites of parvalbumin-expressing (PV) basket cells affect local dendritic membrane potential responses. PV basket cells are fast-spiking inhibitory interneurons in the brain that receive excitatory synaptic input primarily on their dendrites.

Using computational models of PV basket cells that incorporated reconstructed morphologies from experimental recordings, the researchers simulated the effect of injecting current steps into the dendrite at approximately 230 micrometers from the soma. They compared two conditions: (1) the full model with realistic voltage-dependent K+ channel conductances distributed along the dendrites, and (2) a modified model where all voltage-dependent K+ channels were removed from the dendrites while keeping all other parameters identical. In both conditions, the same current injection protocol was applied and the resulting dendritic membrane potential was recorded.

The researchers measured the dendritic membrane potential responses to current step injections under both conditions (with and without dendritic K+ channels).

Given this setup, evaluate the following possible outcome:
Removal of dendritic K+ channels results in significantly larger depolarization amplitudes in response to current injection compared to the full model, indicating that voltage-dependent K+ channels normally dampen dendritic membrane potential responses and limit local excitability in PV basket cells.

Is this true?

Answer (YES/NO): YES